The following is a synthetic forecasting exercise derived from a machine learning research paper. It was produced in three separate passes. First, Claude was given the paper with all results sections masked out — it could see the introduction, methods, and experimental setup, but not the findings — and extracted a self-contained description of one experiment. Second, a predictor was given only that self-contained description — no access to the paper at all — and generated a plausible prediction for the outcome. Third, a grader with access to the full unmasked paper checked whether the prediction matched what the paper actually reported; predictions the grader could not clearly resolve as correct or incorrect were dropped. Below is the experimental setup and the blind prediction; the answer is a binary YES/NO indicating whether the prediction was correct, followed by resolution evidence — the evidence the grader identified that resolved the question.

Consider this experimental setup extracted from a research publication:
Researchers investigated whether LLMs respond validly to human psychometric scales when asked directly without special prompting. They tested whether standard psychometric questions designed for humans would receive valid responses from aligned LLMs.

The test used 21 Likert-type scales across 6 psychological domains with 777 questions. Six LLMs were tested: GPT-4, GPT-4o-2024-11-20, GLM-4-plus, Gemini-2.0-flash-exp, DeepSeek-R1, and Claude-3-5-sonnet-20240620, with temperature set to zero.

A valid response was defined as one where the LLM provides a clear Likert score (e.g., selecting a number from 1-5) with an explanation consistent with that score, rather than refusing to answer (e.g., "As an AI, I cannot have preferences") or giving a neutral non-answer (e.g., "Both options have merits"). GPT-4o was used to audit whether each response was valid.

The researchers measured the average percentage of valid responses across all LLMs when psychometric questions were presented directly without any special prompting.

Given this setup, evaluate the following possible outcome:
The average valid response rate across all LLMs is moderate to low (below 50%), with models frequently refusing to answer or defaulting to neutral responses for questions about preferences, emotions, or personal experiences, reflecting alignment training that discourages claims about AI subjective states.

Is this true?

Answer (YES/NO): NO